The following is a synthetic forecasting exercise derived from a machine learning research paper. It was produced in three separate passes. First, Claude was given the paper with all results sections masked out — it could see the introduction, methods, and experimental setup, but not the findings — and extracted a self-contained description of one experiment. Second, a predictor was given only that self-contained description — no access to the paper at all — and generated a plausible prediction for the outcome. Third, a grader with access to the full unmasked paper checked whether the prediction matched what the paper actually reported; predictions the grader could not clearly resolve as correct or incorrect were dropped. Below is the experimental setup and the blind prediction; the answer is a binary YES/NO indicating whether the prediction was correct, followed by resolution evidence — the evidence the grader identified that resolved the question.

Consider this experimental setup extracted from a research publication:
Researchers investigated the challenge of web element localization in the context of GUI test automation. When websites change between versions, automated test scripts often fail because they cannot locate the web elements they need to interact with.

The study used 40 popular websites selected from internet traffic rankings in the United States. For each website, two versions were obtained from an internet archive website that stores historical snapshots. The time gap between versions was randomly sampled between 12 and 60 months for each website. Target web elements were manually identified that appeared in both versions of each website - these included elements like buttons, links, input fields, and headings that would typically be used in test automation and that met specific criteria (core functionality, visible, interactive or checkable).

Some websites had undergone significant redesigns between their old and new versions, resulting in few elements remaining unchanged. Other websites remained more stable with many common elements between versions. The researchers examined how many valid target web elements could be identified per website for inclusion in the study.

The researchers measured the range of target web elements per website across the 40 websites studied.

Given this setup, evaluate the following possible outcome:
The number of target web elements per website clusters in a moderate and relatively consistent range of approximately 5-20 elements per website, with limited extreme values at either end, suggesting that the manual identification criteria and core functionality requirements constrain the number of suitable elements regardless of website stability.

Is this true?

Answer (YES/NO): NO